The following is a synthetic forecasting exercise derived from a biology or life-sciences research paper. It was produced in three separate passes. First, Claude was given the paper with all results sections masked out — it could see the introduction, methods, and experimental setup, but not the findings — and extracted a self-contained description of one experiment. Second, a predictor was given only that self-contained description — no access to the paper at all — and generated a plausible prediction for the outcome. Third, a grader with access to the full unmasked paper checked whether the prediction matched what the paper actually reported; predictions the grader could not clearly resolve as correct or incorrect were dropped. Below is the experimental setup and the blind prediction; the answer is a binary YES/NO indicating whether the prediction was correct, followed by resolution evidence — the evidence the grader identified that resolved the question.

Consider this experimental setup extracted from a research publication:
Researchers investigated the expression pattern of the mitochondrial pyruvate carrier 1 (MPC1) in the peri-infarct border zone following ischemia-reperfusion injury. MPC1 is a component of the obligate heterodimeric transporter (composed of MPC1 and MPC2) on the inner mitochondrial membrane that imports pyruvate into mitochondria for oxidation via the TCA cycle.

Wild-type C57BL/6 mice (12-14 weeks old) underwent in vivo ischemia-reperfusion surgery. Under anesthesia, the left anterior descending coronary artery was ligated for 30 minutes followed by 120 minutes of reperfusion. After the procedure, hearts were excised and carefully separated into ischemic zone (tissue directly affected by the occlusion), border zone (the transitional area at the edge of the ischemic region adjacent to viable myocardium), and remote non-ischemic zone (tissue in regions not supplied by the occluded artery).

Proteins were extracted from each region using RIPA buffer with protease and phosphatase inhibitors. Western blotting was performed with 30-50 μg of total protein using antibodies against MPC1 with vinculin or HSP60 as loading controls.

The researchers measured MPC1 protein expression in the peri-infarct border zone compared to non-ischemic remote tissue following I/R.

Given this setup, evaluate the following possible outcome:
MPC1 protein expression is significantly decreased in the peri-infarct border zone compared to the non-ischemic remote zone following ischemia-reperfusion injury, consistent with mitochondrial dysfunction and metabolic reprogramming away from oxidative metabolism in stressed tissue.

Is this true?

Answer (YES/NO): NO